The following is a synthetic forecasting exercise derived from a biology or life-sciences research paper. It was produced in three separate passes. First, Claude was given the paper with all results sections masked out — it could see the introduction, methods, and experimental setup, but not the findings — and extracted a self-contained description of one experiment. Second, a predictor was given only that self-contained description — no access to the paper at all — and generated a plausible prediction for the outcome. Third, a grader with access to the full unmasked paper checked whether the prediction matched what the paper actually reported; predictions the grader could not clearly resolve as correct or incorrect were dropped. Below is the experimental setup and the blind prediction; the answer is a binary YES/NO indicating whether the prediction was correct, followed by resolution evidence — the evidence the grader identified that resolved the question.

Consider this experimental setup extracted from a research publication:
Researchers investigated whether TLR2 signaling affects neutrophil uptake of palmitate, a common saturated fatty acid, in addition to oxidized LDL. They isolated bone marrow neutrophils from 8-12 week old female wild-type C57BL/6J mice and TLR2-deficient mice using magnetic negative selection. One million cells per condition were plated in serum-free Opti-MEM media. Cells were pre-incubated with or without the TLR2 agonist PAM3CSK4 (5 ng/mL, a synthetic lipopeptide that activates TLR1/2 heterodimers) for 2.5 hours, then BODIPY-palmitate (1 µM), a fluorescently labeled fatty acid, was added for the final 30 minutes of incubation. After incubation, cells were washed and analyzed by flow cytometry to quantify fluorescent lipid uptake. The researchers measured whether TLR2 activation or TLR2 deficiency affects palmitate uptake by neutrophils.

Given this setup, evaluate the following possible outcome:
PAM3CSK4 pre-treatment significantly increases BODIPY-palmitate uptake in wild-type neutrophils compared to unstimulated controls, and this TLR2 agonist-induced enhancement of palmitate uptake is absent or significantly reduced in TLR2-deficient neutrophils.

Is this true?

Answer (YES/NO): NO